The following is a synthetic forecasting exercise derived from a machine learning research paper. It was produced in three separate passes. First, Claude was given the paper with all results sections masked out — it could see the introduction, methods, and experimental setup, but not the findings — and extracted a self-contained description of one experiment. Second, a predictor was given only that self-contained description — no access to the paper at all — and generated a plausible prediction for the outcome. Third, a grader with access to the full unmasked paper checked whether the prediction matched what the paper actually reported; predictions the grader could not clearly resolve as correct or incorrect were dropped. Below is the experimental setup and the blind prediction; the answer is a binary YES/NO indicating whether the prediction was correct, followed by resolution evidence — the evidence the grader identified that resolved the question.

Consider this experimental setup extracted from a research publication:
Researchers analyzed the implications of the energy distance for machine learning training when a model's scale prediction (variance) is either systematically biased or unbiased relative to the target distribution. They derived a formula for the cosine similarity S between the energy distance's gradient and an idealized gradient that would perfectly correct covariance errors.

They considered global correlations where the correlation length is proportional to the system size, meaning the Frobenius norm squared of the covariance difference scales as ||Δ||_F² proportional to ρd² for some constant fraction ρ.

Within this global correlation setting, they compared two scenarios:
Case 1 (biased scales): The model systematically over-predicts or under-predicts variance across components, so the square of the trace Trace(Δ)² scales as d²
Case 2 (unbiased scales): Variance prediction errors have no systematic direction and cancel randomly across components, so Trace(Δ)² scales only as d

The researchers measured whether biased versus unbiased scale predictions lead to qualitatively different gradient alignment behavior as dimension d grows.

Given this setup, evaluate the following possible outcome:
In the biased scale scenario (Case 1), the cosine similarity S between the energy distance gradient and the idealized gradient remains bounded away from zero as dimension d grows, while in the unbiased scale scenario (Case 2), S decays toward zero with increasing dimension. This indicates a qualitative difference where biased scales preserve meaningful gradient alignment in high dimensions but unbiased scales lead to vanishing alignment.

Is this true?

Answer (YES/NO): NO